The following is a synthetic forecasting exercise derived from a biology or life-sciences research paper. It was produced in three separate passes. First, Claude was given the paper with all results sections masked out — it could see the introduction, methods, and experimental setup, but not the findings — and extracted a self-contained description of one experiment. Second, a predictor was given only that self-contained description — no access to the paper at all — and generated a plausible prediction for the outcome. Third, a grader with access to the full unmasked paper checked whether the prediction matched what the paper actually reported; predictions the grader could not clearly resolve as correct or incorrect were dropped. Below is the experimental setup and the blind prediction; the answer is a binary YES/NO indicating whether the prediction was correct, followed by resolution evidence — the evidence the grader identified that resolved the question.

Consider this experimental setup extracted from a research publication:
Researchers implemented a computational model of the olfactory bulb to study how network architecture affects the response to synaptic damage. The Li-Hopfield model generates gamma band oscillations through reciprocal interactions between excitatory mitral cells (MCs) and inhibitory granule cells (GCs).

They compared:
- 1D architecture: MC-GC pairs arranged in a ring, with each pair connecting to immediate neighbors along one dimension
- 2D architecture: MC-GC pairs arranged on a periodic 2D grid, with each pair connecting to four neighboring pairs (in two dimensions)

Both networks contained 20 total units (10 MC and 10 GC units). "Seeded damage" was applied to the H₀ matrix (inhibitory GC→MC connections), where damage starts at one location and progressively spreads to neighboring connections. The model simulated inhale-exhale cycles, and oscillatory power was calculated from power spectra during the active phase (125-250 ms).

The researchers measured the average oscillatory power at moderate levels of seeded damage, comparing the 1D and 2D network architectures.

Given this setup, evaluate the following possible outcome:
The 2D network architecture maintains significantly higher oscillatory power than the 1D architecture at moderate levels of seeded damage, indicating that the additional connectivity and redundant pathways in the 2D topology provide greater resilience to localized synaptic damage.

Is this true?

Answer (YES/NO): NO